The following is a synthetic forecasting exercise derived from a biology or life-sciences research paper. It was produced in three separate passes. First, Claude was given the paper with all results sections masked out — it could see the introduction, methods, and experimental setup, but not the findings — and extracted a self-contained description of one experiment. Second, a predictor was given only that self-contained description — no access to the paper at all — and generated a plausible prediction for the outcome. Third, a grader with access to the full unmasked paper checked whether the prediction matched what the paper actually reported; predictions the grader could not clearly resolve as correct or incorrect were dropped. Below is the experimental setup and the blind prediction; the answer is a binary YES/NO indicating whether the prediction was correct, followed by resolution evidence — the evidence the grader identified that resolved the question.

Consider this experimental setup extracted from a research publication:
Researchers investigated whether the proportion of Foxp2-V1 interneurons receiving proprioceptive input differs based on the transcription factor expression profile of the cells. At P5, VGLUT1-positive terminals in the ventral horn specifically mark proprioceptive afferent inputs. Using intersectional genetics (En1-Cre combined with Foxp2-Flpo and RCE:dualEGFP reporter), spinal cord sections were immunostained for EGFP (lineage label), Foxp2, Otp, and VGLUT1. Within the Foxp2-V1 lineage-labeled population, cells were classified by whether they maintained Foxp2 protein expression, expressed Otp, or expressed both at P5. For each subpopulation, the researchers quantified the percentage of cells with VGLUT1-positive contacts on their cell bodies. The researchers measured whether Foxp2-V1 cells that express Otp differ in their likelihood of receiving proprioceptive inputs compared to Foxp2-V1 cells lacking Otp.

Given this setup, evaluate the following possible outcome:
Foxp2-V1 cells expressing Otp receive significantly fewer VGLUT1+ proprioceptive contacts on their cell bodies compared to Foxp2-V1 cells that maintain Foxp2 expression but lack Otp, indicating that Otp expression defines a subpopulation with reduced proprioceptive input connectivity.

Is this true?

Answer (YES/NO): NO